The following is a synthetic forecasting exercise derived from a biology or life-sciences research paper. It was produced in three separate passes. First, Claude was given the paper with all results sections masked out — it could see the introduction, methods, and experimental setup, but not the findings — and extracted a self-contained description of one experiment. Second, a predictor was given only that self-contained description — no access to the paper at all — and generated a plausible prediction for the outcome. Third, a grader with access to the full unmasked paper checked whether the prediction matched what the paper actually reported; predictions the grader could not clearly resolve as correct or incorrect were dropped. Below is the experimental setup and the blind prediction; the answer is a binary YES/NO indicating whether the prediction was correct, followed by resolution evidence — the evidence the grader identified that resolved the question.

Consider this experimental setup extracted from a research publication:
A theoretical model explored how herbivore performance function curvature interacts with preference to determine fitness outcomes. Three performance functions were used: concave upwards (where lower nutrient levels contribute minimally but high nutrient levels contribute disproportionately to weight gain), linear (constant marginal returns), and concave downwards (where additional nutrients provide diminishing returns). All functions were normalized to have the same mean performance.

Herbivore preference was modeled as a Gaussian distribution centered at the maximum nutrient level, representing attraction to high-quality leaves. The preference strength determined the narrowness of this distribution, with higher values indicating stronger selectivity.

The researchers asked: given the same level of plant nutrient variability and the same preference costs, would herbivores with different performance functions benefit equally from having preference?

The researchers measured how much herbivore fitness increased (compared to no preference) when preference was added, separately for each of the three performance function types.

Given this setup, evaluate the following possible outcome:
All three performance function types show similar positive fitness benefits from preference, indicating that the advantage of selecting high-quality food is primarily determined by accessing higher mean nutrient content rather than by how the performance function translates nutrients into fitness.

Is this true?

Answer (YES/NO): NO